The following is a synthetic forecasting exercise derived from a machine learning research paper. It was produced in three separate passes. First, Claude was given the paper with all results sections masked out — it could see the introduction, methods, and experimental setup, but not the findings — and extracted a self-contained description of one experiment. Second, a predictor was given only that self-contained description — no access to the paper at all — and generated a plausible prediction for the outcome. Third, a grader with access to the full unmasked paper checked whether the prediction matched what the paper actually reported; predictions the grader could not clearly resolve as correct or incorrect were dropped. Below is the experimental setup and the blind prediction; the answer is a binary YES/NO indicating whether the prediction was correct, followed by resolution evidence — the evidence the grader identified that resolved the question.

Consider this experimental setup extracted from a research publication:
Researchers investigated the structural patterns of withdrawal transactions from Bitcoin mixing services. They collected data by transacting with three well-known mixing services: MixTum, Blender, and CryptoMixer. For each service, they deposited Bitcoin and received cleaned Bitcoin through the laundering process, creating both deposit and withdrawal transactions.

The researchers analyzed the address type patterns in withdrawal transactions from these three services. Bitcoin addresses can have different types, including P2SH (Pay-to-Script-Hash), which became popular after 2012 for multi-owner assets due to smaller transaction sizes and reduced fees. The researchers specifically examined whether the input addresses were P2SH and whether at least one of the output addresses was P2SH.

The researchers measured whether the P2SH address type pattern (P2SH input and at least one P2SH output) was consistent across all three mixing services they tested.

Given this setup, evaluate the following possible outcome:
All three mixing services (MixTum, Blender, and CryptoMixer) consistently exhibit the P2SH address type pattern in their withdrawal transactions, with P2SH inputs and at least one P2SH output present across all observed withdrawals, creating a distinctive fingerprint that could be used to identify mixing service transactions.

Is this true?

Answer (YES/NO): NO